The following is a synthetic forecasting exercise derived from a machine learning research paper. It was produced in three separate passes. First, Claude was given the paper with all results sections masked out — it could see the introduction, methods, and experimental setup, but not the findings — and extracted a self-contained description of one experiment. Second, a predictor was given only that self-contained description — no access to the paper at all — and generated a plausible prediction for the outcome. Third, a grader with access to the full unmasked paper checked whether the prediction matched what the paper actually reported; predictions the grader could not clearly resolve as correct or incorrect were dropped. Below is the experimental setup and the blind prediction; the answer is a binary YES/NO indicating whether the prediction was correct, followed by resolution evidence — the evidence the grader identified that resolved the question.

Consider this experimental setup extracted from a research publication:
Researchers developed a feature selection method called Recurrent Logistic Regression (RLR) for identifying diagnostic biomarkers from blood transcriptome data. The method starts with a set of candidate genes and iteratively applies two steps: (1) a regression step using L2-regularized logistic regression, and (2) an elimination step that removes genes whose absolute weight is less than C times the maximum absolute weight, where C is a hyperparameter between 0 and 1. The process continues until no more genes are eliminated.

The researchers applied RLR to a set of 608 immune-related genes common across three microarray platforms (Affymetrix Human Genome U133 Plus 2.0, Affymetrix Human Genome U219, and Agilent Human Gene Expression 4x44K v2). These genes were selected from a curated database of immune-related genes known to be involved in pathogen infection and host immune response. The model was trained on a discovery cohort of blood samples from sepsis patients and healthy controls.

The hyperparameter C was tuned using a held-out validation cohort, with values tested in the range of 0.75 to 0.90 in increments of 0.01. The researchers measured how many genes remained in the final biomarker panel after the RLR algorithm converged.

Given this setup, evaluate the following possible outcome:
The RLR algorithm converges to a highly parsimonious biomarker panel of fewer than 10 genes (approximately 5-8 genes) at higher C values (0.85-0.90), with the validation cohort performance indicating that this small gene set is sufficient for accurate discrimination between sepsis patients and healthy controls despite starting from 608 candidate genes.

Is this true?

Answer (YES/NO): NO